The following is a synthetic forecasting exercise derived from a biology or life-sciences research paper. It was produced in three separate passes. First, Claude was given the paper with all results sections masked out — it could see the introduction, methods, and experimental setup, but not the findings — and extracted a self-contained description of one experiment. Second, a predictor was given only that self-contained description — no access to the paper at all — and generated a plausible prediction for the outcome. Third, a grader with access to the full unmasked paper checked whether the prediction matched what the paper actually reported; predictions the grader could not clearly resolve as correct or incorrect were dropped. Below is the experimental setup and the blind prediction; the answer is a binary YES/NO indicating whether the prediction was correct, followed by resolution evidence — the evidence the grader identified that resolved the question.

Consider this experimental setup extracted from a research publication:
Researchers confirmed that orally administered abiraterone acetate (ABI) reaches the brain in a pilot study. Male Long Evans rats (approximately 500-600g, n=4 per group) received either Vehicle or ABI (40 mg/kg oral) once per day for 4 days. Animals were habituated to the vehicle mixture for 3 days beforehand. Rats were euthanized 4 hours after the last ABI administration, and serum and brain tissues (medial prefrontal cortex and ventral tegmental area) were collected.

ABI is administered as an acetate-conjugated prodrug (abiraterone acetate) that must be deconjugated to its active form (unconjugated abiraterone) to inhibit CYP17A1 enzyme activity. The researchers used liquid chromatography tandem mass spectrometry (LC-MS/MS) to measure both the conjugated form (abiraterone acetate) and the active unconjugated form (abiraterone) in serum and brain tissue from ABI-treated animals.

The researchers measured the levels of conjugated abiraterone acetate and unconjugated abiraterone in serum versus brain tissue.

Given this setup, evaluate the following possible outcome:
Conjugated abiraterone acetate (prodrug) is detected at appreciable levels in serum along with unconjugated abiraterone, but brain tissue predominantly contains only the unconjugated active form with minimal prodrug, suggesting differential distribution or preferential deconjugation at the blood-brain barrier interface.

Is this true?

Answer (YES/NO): NO